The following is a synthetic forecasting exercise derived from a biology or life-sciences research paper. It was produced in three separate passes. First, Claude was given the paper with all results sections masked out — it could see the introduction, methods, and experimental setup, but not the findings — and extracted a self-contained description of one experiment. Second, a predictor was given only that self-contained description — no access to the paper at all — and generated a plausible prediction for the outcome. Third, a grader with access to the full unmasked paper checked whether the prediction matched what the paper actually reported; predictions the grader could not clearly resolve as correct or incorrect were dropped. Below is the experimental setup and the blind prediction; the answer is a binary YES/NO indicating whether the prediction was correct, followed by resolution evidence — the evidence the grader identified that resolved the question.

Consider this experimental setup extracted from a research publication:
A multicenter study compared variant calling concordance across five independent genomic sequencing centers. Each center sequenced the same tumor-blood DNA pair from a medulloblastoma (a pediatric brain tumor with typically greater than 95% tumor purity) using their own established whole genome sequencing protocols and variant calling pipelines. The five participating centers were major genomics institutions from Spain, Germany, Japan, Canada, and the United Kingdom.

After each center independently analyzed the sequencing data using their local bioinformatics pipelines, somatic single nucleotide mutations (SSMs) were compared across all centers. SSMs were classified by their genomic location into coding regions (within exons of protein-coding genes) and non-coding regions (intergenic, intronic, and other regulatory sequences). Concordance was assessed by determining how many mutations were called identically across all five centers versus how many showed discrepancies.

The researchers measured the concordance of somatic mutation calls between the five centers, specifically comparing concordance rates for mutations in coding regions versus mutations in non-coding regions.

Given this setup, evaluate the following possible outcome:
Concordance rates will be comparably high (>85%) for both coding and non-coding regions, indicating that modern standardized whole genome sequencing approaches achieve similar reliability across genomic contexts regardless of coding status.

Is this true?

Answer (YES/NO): NO